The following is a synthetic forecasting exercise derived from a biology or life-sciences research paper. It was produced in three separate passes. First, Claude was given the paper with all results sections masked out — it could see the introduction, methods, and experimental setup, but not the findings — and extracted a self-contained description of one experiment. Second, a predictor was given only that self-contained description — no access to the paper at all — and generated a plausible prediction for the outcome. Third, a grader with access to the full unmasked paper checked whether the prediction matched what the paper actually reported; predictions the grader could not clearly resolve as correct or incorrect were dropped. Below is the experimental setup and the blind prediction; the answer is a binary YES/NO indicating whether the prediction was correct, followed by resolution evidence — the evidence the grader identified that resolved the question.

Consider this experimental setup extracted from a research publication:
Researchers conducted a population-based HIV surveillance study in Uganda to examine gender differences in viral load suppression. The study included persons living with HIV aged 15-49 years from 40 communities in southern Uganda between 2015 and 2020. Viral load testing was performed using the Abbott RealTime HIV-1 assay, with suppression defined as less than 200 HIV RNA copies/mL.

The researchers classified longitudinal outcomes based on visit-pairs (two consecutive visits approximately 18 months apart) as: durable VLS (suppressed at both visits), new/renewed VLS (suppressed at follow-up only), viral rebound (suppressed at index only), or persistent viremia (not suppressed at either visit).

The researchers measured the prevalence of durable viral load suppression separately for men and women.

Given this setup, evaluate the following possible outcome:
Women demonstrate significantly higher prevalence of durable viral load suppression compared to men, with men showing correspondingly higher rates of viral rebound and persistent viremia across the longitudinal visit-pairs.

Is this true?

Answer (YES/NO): YES